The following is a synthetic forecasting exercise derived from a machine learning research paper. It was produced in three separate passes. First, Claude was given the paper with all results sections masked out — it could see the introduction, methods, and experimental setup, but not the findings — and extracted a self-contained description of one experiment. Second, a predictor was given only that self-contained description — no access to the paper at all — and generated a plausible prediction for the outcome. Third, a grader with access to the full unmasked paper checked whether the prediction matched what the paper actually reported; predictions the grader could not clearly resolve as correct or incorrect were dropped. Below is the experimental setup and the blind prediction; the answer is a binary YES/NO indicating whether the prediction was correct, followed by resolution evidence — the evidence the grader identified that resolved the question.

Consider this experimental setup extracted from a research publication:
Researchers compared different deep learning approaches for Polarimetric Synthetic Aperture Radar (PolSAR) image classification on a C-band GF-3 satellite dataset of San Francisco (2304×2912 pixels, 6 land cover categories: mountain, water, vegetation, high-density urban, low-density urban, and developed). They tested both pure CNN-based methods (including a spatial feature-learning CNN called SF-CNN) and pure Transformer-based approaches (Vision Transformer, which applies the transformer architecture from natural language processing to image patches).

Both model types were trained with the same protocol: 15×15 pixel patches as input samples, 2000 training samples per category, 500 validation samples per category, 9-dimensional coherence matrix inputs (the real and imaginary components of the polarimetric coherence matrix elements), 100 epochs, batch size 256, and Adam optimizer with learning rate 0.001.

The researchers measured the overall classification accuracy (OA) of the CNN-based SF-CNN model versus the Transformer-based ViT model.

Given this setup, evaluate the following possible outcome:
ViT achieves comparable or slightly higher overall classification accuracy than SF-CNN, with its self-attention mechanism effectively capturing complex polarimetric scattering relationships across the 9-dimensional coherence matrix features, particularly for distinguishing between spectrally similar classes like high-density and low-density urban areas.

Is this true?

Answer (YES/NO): YES